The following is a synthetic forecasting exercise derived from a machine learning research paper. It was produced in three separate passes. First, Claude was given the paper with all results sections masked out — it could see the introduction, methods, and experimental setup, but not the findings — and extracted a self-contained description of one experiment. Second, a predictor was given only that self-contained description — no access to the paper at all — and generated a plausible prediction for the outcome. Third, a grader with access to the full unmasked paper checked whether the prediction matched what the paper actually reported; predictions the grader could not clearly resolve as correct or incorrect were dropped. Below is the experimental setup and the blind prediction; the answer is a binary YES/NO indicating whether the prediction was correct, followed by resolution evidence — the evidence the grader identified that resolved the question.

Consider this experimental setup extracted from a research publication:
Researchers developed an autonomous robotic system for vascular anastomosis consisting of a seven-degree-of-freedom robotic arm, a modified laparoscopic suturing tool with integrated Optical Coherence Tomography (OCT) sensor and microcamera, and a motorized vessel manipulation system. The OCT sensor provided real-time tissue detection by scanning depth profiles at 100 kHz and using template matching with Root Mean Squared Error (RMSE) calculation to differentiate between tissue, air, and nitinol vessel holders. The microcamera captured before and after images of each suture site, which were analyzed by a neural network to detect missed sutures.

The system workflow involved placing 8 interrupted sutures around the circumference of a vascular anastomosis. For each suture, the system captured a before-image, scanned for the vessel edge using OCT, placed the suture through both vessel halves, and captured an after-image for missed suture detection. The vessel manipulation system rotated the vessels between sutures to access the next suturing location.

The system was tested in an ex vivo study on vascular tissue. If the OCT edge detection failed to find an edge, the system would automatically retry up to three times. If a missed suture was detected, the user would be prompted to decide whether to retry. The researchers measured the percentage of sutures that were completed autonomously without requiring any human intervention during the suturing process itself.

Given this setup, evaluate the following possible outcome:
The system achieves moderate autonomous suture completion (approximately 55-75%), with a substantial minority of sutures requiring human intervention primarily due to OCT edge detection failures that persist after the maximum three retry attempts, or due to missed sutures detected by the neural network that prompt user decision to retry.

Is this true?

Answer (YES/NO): NO